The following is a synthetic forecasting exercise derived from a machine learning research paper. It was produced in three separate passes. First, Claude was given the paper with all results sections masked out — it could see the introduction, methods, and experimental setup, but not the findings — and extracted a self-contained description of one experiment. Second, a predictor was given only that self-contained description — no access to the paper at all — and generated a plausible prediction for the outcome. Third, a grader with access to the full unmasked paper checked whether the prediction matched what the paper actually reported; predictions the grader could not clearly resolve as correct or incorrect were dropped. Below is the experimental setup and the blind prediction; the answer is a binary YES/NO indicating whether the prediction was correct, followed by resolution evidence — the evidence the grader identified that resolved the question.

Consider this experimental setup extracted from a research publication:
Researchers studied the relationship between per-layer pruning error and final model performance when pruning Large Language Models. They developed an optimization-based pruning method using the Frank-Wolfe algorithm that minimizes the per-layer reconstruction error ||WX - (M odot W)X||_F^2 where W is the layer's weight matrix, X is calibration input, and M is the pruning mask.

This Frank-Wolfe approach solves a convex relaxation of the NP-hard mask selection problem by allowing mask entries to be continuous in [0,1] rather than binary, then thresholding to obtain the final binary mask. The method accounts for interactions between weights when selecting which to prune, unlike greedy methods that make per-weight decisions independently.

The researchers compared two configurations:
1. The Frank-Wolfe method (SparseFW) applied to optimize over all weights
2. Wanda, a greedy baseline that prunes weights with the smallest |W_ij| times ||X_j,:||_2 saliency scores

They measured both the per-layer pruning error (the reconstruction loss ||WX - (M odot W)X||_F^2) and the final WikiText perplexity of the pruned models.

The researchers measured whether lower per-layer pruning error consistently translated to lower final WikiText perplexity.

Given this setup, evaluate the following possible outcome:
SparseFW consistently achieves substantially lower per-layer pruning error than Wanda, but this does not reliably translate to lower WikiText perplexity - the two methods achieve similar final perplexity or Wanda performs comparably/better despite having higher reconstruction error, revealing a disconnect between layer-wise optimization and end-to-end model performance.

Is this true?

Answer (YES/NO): YES